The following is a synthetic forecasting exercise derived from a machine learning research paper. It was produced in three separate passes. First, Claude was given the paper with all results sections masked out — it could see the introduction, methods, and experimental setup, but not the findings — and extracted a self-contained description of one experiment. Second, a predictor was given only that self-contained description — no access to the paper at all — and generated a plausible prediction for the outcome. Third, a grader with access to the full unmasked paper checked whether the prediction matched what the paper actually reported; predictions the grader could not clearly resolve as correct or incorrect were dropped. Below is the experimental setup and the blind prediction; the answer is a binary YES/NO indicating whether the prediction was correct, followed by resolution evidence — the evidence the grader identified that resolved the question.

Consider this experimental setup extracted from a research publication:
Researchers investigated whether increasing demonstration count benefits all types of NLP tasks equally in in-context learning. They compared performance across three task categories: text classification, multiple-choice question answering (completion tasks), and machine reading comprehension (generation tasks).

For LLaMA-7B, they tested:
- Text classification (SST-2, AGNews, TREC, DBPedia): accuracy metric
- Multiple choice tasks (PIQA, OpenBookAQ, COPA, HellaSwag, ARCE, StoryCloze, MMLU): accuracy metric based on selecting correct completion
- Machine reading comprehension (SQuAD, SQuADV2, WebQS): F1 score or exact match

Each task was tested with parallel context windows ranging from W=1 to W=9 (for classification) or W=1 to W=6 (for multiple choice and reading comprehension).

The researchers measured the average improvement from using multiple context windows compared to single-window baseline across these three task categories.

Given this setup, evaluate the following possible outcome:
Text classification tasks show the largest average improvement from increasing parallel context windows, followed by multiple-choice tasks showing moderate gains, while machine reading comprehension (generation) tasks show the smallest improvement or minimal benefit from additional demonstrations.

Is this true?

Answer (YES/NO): NO